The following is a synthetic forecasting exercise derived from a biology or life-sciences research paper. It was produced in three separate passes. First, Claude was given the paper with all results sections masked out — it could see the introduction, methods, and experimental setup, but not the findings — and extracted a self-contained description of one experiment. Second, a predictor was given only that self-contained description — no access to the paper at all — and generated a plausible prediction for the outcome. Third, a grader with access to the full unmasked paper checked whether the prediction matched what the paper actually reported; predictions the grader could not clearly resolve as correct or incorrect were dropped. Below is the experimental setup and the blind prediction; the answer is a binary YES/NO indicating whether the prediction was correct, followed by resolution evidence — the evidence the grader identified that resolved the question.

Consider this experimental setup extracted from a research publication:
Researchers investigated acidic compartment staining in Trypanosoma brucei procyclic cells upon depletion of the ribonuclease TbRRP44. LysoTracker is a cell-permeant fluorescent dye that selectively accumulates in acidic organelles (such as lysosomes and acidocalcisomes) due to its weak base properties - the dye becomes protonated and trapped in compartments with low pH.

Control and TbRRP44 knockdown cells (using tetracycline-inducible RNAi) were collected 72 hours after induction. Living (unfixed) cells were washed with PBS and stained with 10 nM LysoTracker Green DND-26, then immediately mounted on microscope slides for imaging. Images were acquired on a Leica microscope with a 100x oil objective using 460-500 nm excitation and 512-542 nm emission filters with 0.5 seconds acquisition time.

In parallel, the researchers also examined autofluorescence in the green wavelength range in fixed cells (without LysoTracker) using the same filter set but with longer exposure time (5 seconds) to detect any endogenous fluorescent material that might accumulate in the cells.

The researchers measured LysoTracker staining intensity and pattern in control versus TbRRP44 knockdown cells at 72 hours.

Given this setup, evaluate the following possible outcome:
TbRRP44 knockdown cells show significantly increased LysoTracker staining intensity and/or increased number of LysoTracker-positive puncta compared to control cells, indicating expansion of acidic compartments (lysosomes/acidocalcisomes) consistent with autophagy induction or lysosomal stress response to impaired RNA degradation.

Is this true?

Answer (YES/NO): YES